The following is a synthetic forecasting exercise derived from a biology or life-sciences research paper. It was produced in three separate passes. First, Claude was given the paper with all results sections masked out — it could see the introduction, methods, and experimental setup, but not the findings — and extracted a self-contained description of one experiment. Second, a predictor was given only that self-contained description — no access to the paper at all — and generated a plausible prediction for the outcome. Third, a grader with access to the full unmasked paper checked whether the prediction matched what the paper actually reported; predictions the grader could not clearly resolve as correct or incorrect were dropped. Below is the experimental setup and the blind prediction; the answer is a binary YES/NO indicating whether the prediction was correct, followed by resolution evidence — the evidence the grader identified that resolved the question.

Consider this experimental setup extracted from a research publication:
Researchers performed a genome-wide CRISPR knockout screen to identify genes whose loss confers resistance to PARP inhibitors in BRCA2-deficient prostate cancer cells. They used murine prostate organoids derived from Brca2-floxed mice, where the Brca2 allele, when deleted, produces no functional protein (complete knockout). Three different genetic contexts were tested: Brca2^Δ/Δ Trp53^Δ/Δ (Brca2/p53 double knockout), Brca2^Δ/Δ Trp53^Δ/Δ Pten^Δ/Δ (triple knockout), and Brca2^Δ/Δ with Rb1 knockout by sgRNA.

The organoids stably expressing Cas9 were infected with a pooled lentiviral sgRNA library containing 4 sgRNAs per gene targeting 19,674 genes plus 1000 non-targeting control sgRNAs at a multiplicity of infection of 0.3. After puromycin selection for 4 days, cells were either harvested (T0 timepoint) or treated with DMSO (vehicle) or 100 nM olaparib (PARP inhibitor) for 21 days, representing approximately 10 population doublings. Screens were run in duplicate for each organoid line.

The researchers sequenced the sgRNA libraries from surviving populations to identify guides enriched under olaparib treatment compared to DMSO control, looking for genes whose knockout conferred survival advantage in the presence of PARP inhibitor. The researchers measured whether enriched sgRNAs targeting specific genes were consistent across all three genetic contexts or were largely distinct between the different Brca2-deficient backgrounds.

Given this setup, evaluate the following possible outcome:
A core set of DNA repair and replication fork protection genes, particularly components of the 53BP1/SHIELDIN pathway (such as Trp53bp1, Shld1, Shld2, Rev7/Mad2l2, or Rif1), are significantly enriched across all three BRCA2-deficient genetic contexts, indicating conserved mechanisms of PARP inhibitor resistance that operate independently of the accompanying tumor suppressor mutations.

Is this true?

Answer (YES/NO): NO